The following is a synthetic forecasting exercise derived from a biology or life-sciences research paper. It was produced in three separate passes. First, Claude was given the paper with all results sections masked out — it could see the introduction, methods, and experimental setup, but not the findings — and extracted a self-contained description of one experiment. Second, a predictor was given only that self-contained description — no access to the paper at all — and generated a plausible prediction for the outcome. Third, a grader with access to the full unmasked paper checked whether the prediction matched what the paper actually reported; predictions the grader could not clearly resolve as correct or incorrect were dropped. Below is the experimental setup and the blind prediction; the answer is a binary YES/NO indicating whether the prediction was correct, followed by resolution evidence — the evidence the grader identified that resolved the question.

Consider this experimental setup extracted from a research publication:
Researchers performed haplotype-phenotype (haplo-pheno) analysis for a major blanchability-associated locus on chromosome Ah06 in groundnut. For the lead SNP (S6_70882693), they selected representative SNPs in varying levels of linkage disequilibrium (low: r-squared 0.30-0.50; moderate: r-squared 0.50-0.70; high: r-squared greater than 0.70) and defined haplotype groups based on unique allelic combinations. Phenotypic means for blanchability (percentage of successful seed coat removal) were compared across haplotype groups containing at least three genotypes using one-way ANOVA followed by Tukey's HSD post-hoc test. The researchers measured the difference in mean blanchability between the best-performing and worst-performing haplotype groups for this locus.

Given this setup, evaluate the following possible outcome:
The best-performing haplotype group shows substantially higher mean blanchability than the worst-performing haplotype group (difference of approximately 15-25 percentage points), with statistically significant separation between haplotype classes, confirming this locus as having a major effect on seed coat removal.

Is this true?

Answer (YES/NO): NO